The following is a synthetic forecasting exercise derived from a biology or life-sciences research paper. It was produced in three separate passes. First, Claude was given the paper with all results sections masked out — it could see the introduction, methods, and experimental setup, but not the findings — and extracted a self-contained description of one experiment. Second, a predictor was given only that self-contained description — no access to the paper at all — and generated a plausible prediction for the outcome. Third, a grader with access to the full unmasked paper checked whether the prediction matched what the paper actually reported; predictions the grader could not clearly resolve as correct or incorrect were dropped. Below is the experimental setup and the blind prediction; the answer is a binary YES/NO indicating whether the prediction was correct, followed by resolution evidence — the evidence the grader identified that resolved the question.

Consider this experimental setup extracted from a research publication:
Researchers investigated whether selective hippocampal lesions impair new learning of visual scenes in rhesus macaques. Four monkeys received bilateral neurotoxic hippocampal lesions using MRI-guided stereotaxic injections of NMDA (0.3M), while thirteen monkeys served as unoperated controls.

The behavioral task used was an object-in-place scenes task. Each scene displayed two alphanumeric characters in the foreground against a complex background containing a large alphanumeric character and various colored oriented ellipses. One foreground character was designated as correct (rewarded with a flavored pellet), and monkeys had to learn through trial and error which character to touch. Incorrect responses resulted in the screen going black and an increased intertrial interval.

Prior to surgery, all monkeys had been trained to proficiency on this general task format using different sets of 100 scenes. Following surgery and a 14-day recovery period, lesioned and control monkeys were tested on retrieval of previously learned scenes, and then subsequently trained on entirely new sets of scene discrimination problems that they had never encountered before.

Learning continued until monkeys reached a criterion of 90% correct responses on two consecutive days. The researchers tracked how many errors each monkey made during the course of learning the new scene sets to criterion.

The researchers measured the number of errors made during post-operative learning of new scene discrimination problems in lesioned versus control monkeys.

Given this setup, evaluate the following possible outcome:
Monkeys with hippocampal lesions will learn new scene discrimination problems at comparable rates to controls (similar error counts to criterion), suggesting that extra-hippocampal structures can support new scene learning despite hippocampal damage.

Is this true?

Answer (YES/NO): YES